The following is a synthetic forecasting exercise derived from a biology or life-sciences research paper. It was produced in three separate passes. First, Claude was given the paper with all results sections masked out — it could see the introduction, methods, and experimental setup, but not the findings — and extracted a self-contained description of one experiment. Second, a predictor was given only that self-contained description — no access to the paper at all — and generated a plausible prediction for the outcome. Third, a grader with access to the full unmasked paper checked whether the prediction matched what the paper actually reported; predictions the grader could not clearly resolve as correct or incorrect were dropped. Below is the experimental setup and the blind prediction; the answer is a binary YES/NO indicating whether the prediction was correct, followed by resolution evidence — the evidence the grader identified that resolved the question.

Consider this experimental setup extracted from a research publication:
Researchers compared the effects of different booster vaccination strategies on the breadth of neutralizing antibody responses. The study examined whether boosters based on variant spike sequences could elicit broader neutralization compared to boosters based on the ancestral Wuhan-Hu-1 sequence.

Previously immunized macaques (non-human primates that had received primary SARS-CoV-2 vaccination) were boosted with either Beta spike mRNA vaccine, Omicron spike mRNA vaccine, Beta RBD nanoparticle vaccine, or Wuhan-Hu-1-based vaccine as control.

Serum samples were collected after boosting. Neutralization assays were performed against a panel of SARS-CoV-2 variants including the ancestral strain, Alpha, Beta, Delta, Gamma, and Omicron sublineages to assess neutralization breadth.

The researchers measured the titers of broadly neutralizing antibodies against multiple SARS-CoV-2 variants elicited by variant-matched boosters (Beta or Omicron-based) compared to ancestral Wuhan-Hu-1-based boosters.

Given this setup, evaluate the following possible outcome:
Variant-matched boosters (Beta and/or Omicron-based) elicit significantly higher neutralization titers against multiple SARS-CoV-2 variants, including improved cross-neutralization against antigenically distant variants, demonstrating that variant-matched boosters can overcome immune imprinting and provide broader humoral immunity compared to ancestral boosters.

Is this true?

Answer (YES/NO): NO